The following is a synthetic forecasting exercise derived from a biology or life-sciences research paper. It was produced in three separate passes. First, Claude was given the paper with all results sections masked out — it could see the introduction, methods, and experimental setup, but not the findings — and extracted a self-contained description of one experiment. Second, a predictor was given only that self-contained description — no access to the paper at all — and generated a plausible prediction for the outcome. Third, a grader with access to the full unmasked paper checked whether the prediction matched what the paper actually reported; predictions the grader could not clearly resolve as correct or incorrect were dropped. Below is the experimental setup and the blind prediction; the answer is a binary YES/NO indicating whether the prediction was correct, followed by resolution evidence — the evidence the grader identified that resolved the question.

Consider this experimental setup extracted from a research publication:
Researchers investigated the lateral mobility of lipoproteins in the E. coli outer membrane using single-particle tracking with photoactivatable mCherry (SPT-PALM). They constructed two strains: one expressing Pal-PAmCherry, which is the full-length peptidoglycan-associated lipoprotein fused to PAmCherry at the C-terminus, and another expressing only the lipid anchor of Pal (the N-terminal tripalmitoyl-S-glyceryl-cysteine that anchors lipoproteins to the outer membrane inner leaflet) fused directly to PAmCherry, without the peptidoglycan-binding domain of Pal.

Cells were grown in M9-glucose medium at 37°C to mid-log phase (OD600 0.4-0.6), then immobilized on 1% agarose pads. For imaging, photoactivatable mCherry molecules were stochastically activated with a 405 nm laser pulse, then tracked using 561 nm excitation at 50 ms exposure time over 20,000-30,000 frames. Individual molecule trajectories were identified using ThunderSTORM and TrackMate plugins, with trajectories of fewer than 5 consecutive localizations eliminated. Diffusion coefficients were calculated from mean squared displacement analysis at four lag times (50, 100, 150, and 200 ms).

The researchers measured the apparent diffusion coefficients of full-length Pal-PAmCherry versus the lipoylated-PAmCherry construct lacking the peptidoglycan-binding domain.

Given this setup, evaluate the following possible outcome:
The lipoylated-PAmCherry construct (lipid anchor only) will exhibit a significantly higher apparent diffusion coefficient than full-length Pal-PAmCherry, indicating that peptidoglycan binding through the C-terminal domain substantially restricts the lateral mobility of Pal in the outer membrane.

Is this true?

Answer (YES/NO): YES